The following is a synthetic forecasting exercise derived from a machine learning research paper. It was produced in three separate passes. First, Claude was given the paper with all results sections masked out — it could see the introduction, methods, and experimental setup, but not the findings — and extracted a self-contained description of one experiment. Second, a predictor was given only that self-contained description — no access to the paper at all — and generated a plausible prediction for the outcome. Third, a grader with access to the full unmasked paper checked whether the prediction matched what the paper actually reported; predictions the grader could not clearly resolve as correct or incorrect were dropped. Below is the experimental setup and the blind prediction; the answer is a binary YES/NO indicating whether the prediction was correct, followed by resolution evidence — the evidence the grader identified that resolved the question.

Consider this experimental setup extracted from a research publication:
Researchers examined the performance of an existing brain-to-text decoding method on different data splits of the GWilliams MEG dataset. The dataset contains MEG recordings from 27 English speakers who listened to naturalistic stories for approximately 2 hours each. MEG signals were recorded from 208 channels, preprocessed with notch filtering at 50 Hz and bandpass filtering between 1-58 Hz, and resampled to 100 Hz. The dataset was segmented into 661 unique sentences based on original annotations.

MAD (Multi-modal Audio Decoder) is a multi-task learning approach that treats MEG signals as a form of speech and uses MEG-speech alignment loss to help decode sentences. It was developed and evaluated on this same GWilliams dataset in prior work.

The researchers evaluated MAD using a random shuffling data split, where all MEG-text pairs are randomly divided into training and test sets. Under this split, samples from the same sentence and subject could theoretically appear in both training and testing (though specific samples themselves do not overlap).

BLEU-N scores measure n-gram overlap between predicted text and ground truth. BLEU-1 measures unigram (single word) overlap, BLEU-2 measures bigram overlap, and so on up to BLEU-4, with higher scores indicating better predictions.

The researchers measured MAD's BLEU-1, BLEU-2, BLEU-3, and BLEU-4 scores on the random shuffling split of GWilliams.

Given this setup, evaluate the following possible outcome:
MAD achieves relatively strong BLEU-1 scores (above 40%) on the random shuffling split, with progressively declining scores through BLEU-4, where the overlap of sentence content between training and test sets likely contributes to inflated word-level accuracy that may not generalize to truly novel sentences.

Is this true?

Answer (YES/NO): NO